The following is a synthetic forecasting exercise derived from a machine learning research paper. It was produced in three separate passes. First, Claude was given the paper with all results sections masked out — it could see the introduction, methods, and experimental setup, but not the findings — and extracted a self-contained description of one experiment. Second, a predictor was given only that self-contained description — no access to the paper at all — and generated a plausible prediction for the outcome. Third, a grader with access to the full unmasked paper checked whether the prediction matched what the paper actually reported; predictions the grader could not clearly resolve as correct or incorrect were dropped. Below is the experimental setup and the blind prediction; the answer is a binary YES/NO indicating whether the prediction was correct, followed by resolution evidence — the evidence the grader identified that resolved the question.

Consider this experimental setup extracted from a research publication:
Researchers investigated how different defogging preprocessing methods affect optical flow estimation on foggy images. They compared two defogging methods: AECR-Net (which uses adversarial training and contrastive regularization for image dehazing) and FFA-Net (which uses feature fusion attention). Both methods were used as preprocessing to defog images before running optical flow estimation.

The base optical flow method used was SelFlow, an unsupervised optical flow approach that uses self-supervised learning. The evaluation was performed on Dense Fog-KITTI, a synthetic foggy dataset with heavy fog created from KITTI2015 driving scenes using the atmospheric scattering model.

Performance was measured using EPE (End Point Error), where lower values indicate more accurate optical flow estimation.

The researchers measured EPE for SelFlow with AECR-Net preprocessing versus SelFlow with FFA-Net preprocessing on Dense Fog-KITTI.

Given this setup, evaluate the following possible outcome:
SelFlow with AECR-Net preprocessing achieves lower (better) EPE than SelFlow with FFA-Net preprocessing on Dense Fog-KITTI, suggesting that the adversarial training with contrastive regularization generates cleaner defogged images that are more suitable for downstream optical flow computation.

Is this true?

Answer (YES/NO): YES